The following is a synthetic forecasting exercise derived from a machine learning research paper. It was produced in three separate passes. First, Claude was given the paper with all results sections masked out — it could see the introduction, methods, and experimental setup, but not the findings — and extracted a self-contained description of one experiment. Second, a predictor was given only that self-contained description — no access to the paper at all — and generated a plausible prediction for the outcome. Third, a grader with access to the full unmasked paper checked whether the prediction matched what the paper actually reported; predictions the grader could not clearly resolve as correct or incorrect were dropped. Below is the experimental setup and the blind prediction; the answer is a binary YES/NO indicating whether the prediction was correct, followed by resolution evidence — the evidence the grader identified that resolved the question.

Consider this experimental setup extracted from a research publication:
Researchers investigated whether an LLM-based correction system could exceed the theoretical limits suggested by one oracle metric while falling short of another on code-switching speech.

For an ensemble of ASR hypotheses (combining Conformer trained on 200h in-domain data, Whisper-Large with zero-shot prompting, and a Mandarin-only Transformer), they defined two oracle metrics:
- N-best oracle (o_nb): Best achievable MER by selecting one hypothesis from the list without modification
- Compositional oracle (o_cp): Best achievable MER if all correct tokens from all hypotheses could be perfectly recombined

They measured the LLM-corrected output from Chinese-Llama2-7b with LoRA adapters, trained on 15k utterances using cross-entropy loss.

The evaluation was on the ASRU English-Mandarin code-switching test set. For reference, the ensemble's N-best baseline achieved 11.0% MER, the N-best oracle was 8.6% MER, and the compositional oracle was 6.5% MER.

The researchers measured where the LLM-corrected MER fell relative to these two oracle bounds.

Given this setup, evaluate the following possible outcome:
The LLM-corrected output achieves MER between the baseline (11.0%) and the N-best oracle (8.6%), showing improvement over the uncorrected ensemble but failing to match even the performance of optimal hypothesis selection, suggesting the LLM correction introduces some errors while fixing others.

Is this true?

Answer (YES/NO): NO